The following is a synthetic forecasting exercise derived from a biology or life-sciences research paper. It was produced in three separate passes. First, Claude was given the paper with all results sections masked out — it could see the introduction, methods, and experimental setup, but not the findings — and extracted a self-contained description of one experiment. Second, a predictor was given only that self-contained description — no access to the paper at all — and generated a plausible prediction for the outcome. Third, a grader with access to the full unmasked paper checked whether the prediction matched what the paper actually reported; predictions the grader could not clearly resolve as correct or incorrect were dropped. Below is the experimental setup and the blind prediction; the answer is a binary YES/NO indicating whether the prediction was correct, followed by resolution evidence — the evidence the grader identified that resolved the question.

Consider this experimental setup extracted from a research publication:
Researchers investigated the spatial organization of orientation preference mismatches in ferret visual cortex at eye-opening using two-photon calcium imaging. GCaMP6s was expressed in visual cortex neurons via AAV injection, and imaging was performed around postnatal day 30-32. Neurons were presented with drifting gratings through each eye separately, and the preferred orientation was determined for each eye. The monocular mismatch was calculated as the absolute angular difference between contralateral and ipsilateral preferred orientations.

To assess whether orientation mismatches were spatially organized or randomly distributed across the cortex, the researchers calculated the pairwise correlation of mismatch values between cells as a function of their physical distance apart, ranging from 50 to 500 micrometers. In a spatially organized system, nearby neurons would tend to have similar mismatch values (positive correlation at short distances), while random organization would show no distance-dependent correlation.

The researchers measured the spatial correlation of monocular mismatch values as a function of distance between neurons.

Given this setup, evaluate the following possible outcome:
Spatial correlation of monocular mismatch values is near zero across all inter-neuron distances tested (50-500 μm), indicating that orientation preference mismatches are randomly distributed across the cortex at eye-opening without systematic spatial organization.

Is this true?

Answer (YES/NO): NO